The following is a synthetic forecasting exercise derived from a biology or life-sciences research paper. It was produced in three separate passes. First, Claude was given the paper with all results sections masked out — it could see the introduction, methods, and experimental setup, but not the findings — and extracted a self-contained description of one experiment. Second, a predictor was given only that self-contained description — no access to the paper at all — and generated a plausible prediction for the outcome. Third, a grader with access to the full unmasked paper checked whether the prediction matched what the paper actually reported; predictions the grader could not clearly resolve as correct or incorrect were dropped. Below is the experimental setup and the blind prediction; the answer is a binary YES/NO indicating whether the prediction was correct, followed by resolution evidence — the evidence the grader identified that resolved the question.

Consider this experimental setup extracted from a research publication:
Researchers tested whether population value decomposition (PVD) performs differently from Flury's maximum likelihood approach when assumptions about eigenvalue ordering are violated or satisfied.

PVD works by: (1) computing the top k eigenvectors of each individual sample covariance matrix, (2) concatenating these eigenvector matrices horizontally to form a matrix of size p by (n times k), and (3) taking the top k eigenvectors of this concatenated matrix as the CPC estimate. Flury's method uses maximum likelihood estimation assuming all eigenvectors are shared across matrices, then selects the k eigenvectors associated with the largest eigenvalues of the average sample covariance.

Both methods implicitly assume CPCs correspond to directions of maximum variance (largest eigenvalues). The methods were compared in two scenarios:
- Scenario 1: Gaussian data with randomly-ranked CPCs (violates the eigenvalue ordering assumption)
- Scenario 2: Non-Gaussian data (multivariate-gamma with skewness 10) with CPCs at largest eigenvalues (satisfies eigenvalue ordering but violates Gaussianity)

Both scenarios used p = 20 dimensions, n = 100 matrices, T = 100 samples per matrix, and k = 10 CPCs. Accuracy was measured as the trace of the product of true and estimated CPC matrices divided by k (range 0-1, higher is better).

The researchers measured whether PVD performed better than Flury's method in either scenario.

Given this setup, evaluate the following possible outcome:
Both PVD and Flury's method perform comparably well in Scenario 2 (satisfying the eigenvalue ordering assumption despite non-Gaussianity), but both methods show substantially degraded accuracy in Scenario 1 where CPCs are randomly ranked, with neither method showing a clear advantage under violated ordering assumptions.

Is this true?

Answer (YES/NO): NO